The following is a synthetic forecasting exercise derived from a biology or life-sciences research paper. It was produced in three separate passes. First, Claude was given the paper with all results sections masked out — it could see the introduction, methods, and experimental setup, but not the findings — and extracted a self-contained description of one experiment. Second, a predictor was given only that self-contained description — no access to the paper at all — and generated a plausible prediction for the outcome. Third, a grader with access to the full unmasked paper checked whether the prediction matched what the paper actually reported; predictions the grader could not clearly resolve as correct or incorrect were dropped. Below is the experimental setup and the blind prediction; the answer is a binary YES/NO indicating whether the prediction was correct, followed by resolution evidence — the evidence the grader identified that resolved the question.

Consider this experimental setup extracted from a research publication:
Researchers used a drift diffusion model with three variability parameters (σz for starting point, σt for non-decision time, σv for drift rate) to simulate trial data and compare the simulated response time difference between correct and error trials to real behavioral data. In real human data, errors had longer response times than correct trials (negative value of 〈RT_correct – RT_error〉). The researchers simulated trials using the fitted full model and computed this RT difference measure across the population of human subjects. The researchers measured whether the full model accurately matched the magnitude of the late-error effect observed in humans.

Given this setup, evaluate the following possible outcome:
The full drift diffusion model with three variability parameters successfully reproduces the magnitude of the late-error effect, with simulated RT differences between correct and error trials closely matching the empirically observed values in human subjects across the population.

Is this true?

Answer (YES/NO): NO